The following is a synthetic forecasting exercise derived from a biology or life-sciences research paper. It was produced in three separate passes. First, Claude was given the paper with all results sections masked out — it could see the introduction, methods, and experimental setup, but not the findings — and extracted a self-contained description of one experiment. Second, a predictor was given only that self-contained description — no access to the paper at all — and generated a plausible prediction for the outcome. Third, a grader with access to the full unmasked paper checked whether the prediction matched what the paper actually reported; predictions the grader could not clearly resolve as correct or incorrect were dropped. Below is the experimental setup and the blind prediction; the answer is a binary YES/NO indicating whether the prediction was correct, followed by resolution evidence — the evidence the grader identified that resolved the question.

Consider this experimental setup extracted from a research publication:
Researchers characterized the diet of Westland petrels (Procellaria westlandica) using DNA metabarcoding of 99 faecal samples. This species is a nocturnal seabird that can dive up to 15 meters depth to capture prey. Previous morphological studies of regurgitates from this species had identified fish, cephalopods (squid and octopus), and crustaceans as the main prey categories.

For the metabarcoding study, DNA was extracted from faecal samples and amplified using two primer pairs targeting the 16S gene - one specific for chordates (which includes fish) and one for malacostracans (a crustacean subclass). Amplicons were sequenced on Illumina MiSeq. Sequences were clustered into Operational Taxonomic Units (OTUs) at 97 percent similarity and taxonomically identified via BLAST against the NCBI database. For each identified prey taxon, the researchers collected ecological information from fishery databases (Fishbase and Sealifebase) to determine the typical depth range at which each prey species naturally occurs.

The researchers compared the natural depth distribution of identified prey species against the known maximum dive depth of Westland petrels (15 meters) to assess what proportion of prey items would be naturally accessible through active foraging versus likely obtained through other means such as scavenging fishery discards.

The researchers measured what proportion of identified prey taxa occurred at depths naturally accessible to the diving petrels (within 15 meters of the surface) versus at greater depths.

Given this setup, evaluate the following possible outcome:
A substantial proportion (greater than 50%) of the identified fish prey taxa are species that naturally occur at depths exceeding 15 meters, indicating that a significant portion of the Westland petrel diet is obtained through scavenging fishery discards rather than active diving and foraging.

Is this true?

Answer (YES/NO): YES